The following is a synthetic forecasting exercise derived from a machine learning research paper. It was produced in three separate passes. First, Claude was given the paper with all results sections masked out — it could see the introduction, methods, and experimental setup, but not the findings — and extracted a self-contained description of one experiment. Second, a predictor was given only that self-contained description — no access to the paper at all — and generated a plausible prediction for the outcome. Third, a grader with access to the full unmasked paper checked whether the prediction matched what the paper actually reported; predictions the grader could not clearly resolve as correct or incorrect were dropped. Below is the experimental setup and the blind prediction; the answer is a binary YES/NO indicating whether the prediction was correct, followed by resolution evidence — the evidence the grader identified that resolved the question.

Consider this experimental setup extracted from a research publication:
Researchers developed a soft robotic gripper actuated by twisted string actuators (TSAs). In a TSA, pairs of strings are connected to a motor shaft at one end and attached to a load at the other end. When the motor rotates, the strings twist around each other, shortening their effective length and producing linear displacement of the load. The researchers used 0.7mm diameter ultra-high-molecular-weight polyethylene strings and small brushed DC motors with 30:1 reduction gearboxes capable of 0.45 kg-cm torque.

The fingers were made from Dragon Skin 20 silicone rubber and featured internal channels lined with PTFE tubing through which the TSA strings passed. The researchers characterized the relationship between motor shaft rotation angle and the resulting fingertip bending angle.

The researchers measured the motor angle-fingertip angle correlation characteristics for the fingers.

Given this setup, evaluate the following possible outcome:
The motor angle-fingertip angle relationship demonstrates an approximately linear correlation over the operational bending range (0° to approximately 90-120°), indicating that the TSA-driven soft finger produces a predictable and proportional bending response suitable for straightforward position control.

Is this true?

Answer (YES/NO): NO